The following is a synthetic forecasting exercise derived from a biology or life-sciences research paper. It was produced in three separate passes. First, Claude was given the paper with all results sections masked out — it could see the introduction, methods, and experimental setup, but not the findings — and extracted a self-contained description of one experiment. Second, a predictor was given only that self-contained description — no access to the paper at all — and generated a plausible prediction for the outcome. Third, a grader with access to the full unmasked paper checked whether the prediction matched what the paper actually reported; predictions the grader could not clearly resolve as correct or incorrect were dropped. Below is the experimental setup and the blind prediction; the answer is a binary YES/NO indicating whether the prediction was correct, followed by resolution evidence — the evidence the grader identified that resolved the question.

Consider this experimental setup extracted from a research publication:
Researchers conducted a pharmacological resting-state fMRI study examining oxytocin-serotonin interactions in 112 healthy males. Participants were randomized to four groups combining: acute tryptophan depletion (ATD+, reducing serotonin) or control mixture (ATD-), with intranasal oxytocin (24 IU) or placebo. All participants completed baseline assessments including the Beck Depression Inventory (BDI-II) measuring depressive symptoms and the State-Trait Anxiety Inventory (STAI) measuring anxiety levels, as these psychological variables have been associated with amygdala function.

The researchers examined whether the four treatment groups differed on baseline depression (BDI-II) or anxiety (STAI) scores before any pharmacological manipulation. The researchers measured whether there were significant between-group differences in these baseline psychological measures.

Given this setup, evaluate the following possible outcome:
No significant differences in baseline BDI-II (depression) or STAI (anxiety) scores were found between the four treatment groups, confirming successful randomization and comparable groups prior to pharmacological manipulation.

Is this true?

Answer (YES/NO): YES